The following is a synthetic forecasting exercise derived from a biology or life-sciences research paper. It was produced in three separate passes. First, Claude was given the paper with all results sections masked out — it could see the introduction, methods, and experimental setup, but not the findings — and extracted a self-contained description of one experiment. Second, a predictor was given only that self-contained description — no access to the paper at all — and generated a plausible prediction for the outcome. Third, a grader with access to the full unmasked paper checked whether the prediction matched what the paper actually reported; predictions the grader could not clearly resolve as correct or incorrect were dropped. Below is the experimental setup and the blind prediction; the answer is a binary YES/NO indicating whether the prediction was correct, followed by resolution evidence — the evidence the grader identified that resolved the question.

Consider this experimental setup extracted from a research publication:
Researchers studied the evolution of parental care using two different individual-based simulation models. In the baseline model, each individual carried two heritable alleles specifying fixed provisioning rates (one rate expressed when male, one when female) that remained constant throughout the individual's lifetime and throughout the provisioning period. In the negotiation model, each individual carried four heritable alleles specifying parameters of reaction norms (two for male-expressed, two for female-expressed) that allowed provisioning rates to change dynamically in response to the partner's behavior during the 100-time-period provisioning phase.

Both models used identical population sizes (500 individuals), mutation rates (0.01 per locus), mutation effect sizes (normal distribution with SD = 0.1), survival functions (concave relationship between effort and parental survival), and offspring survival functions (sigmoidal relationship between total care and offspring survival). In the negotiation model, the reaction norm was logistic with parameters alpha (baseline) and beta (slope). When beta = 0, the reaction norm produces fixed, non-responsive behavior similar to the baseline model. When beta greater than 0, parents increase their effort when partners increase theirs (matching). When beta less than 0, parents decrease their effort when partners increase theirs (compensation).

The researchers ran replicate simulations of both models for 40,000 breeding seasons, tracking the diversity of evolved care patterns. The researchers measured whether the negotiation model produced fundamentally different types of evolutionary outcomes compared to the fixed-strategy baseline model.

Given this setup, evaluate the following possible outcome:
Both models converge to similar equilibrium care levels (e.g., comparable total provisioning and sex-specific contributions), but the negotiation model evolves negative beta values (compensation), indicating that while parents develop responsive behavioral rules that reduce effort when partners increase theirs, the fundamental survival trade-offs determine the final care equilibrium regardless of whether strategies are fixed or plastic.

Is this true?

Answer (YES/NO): NO